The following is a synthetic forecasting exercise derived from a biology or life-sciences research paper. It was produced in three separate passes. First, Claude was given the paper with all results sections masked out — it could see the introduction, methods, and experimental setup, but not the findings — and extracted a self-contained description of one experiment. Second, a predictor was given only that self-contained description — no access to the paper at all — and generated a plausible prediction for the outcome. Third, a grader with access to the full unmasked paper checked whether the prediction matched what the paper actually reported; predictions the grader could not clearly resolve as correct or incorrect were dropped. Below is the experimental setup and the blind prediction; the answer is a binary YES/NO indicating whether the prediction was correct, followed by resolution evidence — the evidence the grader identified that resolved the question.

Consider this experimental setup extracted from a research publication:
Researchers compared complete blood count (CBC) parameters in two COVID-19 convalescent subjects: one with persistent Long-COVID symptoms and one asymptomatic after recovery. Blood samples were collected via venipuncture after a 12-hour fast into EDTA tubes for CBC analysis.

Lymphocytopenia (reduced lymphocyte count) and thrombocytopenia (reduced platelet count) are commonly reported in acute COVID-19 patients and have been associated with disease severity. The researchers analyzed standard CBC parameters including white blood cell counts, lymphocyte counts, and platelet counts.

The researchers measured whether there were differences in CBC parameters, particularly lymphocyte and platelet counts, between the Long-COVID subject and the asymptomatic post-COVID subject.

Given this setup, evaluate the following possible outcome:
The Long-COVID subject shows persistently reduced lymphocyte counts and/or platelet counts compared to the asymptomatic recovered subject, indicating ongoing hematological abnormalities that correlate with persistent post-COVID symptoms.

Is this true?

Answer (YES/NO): NO